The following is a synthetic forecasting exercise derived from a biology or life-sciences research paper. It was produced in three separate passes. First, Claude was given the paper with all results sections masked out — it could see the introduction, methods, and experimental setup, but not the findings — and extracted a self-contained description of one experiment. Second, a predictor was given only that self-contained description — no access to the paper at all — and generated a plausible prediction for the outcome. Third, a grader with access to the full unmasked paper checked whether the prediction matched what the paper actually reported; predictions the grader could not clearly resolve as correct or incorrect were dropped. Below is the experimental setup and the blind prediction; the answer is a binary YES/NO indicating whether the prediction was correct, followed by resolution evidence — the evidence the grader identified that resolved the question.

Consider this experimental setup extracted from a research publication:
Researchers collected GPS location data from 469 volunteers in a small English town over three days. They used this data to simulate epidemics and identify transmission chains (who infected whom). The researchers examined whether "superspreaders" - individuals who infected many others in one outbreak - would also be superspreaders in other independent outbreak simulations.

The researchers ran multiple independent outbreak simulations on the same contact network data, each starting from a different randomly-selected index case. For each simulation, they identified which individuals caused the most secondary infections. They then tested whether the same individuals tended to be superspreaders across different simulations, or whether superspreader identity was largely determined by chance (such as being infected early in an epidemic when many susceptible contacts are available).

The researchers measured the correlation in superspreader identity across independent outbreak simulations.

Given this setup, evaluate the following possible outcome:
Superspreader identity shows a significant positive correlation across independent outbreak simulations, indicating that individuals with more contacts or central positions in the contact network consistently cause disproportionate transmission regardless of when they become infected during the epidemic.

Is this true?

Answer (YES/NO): NO